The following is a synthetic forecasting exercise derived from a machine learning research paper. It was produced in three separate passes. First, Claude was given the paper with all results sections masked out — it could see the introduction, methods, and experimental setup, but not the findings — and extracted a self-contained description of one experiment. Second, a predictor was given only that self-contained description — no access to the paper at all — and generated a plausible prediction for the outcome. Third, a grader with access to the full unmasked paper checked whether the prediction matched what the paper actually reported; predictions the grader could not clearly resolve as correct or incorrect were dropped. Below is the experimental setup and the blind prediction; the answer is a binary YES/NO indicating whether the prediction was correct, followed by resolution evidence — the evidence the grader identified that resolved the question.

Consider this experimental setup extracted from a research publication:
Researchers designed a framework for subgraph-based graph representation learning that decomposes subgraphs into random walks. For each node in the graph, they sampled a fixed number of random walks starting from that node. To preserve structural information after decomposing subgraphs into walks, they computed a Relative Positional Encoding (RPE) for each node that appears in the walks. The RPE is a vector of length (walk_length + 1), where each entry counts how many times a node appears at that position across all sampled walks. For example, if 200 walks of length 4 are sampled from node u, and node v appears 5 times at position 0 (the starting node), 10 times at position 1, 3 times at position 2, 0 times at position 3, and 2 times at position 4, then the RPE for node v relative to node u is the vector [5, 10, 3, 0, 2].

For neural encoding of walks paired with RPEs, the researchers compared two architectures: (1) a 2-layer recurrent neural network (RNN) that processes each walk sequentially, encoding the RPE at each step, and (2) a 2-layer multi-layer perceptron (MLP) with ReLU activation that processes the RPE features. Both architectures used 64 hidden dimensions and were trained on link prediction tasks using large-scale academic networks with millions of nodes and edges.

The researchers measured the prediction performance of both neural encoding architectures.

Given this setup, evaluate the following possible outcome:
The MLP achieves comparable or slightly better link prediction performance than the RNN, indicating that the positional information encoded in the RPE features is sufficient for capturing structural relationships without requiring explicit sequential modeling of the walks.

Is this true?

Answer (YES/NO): YES